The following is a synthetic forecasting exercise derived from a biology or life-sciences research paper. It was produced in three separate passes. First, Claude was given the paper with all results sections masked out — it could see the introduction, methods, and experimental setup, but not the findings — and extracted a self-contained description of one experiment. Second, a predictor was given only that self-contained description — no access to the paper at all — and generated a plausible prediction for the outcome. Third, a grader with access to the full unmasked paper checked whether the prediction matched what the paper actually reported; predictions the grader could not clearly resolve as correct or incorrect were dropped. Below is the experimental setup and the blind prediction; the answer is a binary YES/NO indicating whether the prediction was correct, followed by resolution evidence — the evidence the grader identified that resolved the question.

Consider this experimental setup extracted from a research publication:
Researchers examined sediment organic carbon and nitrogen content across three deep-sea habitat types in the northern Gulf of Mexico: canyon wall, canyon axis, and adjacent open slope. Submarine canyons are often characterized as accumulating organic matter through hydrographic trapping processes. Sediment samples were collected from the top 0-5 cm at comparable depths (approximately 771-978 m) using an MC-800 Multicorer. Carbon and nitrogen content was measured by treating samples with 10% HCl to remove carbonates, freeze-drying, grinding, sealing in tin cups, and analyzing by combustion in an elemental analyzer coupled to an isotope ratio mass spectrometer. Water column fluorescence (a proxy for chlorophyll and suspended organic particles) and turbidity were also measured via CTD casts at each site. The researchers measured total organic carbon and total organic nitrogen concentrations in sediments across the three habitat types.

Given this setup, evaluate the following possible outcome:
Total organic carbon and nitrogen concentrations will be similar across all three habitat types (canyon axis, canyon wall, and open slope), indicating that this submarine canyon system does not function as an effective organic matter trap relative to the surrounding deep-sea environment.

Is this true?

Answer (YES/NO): NO